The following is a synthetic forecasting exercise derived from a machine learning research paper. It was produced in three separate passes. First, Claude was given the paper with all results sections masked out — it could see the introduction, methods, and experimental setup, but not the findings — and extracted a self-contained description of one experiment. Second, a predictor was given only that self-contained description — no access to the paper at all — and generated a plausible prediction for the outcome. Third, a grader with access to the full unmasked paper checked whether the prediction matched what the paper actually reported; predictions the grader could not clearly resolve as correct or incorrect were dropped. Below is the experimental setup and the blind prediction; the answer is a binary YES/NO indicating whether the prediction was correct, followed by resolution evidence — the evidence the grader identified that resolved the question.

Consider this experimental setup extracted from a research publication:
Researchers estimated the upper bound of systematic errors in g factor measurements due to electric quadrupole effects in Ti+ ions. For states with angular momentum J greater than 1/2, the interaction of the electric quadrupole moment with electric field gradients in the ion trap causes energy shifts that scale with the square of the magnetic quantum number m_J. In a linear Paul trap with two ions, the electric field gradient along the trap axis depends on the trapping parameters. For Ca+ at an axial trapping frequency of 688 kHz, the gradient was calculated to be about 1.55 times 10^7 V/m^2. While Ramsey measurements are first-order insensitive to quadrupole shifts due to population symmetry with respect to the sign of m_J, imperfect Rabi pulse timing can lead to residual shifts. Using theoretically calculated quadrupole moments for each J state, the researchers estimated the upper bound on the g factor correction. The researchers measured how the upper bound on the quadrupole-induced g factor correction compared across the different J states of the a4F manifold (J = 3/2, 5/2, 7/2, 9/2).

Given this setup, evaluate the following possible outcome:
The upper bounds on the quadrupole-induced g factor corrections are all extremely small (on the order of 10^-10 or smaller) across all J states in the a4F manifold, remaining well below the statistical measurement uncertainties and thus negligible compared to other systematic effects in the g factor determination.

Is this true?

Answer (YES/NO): NO